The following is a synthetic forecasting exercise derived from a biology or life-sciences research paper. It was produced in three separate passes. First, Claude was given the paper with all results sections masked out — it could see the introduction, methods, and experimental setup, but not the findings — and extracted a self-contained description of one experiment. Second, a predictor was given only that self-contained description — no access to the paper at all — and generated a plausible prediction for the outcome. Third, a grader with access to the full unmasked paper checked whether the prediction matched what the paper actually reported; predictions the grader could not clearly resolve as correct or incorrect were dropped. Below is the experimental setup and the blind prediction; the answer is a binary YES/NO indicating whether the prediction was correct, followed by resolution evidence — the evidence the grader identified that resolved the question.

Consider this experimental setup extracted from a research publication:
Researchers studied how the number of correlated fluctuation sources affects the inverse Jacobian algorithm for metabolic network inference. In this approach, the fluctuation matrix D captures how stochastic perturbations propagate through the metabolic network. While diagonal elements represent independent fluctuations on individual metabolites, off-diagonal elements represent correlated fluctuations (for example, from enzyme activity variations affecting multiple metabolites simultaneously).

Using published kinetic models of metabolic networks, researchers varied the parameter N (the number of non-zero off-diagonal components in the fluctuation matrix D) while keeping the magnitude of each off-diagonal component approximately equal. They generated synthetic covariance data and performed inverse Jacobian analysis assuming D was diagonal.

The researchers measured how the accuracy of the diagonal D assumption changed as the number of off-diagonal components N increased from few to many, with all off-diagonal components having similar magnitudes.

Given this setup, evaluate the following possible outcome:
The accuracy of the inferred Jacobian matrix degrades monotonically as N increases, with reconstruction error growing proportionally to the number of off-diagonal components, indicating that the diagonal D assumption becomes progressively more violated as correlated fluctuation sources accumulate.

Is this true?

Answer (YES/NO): NO